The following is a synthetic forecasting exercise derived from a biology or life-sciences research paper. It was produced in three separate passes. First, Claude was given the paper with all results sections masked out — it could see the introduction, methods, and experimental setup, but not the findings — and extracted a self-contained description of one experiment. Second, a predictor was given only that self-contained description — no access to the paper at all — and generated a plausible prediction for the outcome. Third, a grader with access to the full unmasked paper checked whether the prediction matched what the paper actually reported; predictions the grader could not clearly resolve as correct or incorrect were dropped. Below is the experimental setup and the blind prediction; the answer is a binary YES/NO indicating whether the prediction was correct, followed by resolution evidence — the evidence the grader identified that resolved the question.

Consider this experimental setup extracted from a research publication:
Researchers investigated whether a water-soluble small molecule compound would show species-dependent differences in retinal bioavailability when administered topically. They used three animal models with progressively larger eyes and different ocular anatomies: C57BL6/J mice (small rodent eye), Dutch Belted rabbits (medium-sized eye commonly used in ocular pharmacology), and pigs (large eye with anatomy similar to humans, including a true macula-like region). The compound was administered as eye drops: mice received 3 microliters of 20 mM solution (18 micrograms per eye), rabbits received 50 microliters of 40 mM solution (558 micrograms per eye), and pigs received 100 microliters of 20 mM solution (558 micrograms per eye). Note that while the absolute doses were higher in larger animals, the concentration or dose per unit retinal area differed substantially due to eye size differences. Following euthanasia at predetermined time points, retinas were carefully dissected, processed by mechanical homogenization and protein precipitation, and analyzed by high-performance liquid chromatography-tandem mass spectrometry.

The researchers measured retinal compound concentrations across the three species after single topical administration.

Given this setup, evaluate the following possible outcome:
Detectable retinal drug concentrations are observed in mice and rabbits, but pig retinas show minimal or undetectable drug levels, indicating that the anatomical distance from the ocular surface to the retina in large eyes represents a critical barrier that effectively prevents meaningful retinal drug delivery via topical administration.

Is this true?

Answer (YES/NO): NO